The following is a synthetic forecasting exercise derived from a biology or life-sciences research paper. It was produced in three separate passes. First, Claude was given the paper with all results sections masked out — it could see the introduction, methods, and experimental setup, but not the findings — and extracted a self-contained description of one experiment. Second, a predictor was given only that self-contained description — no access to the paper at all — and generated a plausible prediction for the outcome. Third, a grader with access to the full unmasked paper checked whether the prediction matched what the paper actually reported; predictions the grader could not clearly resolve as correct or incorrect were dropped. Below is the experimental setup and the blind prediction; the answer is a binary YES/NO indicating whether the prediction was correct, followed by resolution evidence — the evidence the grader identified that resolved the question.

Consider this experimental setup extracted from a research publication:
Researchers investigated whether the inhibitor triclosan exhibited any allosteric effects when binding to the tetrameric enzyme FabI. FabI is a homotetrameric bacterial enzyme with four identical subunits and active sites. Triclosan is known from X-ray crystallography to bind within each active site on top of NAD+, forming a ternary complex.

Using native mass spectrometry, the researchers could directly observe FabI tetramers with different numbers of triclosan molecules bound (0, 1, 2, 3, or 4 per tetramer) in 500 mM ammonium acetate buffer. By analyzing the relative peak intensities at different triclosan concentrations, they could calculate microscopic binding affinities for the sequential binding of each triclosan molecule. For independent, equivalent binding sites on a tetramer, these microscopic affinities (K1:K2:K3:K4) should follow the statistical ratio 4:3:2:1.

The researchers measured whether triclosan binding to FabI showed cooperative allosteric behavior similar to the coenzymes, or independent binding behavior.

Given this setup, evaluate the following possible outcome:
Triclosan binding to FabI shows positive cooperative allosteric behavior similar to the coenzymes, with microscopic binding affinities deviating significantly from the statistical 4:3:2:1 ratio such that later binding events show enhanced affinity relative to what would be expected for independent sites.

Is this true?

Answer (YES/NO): NO